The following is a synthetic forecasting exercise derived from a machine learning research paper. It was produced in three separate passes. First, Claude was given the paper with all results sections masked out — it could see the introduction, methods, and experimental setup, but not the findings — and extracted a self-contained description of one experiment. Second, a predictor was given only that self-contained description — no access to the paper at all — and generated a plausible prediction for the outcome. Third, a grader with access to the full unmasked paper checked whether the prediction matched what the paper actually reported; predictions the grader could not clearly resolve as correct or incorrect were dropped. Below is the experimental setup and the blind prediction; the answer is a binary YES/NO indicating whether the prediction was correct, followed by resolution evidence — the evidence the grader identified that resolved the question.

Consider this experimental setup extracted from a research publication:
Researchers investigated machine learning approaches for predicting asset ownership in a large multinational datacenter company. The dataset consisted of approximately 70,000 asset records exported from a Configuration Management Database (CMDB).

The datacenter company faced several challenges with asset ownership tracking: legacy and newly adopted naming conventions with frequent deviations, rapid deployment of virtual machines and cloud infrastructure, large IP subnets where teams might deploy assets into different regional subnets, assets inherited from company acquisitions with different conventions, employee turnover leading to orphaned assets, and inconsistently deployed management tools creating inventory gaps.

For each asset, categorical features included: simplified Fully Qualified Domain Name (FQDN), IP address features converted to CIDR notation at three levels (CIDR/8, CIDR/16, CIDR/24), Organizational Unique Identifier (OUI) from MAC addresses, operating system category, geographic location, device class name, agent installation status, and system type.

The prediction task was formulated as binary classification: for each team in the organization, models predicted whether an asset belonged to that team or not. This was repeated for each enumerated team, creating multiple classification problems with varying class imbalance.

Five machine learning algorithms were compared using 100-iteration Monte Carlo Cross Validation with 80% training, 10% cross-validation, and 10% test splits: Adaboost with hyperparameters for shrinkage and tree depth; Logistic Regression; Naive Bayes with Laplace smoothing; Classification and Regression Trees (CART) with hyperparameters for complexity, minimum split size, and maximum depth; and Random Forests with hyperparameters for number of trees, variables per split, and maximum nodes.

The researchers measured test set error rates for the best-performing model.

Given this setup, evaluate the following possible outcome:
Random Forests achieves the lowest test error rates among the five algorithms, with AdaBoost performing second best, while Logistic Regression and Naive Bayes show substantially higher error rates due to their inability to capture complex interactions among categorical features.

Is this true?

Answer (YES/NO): NO